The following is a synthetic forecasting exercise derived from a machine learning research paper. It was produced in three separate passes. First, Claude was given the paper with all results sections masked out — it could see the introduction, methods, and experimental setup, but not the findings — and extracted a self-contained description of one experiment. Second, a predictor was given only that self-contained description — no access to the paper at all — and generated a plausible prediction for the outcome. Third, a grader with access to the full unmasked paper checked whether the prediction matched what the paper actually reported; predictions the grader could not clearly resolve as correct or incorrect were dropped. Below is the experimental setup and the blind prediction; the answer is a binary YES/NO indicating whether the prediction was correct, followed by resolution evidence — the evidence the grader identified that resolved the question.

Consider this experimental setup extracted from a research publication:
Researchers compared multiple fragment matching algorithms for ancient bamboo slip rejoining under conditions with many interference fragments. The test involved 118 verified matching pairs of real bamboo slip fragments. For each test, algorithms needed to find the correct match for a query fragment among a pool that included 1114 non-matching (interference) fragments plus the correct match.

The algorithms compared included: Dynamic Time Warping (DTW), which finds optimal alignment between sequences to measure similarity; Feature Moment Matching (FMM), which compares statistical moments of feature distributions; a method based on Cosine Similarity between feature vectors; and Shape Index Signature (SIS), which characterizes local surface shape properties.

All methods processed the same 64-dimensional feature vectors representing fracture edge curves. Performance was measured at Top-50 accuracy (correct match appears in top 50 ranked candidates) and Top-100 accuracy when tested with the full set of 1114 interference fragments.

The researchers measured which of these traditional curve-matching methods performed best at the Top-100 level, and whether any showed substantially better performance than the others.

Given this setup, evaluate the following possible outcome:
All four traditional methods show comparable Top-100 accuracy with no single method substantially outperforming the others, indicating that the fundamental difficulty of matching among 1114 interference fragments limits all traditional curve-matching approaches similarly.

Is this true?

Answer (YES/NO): NO